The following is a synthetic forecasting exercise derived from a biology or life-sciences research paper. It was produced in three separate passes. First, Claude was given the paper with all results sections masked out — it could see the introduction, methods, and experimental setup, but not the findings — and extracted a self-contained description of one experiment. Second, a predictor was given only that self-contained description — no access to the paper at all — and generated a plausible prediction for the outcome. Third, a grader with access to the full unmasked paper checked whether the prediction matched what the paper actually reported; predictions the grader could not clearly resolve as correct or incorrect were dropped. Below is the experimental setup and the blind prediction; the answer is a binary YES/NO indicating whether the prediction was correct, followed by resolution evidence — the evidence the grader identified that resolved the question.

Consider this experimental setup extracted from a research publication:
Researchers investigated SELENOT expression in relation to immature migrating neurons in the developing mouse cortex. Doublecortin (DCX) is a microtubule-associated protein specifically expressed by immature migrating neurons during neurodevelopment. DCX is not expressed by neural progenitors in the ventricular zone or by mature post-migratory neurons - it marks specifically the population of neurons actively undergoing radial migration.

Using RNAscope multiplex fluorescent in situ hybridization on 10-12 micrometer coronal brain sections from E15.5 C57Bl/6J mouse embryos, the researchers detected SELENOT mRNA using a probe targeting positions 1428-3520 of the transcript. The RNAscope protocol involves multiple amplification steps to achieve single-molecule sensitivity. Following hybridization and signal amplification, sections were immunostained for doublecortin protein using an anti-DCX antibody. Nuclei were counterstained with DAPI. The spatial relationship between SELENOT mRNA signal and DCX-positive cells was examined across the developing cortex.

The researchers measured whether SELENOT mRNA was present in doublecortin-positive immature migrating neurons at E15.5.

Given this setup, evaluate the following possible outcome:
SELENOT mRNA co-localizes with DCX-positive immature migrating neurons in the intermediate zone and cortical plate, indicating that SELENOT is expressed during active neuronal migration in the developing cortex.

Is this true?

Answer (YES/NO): NO